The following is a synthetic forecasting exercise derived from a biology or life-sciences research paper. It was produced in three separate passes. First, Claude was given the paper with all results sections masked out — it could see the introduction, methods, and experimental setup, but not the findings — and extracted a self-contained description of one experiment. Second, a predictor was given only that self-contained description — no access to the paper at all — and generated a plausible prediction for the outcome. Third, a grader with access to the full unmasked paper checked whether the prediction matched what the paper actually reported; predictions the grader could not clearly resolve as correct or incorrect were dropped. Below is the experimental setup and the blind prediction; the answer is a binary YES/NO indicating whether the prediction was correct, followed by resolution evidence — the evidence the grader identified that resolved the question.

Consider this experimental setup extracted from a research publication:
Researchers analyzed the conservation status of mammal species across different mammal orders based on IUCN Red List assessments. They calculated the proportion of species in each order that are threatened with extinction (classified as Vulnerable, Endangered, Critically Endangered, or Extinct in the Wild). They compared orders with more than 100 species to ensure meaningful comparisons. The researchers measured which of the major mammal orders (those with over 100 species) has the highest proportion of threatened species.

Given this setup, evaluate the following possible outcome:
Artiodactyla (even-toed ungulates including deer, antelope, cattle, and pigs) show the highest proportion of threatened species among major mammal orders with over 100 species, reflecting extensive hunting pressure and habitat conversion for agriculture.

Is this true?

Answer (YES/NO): NO